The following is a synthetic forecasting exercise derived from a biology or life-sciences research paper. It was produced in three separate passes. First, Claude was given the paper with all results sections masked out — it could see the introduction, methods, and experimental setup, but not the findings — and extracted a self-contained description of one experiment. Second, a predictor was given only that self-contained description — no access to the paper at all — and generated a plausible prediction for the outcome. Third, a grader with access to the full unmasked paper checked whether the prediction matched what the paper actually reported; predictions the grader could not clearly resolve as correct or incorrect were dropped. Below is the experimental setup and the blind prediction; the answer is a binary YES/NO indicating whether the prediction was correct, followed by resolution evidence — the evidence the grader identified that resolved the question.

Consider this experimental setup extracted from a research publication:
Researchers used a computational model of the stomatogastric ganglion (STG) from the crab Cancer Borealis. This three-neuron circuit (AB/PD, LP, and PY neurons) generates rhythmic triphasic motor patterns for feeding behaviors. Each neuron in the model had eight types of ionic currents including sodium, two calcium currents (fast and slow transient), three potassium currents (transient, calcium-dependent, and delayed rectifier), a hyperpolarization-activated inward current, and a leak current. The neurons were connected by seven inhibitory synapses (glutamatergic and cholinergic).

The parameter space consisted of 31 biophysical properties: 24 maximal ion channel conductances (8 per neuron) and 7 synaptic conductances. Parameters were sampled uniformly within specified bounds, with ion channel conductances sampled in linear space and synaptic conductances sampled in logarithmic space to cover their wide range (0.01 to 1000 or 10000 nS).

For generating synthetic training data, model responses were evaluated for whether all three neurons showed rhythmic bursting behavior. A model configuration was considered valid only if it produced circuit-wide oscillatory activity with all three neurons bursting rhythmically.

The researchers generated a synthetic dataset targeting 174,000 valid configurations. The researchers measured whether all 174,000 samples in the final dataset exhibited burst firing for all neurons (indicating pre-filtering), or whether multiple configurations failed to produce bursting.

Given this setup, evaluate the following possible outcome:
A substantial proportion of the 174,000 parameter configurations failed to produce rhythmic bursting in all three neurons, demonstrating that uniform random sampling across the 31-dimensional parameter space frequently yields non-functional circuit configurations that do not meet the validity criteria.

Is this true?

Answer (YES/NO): NO